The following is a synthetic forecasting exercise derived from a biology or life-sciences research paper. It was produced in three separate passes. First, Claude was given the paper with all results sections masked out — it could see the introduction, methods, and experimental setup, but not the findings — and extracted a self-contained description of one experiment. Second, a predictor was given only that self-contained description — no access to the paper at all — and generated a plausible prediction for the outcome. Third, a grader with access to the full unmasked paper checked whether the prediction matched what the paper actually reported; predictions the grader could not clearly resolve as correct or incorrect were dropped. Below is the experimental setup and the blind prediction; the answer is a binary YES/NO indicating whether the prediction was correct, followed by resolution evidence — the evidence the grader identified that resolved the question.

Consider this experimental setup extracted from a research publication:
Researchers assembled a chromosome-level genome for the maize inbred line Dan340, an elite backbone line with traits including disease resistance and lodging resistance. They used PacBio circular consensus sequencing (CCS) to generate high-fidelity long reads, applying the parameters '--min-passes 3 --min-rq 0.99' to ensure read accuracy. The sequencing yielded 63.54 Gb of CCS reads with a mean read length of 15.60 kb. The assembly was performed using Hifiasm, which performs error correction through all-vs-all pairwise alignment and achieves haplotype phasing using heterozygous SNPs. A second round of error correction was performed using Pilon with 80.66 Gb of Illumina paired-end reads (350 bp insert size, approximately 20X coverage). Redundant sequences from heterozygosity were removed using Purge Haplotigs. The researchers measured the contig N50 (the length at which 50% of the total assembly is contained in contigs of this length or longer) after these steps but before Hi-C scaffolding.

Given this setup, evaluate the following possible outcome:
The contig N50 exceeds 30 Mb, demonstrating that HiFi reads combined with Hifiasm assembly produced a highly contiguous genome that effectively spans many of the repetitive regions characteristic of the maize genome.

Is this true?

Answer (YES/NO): YES